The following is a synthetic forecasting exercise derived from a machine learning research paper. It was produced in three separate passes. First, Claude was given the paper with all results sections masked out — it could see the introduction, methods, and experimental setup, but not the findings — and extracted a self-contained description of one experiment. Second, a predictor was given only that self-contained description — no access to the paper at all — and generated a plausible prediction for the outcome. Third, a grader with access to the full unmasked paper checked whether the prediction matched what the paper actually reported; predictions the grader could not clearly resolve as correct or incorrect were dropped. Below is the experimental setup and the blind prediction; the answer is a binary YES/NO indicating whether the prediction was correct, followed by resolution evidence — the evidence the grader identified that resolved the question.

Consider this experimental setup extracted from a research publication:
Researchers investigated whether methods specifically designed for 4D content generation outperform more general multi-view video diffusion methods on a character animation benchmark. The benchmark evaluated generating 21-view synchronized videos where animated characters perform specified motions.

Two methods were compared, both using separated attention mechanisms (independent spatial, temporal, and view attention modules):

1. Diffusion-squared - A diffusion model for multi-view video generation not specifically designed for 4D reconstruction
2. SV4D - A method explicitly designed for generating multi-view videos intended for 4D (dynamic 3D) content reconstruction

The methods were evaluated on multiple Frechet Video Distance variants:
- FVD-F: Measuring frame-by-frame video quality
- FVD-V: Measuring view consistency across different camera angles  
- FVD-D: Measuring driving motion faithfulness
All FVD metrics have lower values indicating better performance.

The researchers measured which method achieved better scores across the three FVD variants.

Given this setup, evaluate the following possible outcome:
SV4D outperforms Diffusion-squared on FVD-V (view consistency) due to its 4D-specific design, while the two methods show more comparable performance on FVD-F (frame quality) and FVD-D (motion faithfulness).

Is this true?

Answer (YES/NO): NO